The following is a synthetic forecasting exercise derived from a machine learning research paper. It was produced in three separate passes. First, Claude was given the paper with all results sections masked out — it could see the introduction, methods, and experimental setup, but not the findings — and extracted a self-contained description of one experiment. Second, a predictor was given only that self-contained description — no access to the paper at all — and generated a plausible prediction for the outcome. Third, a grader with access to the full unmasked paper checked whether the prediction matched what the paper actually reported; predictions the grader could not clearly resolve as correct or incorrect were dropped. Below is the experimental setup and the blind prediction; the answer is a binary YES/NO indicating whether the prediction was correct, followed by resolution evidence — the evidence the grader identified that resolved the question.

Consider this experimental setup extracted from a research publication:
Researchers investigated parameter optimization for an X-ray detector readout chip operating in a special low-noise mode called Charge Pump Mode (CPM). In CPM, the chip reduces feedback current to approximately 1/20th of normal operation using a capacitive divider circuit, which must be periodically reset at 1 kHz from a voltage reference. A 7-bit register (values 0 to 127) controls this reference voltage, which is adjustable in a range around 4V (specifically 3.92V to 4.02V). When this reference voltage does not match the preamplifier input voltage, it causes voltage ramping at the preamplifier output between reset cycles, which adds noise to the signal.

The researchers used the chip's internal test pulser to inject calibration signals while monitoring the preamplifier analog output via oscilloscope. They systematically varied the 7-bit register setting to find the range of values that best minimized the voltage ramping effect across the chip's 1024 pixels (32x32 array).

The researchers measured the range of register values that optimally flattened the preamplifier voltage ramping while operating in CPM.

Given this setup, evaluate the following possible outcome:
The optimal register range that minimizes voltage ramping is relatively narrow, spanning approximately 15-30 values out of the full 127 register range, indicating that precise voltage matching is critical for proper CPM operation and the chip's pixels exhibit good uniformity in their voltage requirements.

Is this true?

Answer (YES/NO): NO